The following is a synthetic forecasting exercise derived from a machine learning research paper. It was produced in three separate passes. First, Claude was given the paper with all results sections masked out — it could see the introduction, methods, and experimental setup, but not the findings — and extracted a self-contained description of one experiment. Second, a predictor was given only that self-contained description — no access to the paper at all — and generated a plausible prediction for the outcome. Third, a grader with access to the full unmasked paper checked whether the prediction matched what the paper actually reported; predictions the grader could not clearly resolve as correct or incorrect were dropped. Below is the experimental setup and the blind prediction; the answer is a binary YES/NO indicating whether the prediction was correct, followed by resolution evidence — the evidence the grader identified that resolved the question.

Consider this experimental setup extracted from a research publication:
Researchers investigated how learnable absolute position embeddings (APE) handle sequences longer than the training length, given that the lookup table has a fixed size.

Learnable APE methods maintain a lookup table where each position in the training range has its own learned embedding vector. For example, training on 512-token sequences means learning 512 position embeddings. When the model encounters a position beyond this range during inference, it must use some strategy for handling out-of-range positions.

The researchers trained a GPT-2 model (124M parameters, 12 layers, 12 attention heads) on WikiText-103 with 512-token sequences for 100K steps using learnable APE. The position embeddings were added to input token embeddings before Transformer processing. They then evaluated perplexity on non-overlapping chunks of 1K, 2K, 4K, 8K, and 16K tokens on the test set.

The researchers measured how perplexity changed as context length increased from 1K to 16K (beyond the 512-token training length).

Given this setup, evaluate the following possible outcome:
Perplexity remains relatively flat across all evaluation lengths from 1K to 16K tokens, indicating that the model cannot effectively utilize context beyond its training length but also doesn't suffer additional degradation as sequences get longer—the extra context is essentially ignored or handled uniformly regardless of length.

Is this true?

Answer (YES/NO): NO